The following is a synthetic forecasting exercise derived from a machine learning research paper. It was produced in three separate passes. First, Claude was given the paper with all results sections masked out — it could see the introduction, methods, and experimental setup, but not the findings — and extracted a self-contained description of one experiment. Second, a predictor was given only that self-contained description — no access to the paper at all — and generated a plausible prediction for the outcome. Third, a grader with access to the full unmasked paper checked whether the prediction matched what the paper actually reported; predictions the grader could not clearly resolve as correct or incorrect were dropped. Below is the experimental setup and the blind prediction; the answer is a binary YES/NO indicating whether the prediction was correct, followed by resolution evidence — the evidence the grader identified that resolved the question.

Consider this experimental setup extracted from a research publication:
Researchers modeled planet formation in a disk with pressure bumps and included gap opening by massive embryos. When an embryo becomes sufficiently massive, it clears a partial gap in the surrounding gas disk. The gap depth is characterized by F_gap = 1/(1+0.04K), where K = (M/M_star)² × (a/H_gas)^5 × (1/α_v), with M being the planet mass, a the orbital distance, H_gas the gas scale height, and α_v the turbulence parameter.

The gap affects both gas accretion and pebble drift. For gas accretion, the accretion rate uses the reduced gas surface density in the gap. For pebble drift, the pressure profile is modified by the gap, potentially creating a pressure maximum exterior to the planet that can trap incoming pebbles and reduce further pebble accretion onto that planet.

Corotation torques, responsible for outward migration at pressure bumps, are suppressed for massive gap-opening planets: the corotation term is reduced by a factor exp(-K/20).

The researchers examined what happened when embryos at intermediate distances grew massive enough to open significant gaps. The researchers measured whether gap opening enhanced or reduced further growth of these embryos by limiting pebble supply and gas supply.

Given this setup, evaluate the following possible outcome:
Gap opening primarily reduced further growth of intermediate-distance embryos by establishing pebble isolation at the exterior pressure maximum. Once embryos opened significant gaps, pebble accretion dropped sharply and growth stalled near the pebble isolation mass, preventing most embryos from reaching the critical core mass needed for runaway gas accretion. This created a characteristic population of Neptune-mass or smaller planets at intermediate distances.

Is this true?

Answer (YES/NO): NO